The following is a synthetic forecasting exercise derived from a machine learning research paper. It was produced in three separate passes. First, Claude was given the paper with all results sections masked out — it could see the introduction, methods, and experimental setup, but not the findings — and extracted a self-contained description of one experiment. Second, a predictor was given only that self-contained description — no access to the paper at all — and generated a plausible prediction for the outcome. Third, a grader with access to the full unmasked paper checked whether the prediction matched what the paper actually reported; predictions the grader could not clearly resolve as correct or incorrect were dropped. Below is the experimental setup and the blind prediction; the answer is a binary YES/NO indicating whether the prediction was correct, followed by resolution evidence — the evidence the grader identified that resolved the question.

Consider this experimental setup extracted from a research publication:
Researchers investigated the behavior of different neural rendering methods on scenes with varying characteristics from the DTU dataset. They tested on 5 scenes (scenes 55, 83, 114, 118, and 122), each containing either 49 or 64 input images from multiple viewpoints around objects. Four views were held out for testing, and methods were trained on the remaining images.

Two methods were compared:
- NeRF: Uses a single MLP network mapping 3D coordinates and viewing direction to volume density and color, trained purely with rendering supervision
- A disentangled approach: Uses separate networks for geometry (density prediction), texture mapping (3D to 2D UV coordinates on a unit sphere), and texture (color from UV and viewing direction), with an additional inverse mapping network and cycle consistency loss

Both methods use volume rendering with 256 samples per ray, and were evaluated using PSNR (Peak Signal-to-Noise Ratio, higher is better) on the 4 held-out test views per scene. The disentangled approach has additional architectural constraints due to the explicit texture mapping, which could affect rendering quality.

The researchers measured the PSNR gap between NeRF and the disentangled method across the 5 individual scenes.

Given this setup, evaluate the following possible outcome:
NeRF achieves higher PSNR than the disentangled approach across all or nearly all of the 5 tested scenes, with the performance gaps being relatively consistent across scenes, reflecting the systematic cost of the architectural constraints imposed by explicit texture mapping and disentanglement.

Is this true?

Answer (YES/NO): NO